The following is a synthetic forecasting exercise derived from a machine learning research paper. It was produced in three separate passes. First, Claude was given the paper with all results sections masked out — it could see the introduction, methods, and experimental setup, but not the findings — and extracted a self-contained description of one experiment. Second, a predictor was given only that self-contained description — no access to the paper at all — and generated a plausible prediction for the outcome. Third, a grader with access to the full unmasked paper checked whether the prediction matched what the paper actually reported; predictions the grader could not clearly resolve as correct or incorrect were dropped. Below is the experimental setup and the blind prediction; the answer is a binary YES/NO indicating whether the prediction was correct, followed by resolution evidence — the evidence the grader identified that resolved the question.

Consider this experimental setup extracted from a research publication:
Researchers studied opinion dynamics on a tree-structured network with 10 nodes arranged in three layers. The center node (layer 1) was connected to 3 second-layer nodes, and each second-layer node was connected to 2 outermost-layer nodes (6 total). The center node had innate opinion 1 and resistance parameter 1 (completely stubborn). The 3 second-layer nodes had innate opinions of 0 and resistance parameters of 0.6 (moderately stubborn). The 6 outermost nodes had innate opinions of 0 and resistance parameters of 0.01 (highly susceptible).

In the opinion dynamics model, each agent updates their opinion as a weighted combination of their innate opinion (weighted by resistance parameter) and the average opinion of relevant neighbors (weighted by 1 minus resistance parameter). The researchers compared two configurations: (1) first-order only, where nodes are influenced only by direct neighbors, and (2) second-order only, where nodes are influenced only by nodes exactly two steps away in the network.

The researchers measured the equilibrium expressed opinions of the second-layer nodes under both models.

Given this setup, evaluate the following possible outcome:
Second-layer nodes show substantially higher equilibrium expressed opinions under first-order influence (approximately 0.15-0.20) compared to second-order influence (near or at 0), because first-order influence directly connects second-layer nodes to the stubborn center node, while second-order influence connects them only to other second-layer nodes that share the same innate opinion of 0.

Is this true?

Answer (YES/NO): YES